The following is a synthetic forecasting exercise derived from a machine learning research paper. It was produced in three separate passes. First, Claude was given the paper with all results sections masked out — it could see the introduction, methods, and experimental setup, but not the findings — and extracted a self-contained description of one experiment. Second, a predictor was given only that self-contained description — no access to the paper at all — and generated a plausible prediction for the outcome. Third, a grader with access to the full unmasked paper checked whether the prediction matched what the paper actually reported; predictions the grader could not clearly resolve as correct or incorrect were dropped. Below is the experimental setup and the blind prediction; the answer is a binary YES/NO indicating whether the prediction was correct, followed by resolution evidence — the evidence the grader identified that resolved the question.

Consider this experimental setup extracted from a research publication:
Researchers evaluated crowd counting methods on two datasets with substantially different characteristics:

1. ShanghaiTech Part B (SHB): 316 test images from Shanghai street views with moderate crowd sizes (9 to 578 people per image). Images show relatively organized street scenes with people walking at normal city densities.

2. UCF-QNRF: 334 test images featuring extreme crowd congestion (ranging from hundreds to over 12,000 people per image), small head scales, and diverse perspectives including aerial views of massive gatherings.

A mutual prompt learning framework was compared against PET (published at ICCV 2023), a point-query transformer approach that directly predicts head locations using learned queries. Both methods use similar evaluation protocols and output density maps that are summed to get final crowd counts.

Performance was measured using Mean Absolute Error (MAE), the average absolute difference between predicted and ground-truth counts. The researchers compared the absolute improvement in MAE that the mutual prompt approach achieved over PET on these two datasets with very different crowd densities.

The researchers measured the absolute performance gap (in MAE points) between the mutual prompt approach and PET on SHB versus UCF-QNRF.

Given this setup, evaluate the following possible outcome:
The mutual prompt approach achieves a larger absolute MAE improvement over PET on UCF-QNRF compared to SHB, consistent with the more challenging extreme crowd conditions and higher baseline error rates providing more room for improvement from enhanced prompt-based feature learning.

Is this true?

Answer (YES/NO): YES